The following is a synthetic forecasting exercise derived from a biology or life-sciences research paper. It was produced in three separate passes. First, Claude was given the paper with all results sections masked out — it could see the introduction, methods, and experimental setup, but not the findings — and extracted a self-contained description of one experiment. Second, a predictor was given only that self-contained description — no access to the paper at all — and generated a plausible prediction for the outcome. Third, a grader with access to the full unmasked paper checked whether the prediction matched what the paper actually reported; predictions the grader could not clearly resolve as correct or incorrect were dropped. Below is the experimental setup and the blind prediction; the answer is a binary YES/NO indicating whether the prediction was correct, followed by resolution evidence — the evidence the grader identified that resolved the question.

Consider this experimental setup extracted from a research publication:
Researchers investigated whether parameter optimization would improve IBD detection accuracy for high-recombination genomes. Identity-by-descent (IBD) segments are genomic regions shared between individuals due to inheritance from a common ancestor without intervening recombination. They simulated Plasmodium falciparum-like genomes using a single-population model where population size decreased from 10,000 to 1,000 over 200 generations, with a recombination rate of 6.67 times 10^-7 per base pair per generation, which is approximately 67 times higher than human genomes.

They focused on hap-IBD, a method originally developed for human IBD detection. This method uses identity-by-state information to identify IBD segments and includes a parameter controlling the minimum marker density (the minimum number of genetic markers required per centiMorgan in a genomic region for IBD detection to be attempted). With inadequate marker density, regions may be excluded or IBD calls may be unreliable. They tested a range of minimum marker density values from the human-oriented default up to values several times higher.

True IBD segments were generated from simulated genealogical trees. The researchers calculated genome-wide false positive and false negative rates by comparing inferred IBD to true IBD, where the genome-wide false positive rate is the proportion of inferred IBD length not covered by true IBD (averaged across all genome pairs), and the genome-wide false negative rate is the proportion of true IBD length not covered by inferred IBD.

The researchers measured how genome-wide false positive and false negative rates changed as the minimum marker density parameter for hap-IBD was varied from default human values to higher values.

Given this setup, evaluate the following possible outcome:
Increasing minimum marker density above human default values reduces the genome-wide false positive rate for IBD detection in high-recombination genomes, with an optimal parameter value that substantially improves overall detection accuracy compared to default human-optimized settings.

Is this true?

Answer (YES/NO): NO